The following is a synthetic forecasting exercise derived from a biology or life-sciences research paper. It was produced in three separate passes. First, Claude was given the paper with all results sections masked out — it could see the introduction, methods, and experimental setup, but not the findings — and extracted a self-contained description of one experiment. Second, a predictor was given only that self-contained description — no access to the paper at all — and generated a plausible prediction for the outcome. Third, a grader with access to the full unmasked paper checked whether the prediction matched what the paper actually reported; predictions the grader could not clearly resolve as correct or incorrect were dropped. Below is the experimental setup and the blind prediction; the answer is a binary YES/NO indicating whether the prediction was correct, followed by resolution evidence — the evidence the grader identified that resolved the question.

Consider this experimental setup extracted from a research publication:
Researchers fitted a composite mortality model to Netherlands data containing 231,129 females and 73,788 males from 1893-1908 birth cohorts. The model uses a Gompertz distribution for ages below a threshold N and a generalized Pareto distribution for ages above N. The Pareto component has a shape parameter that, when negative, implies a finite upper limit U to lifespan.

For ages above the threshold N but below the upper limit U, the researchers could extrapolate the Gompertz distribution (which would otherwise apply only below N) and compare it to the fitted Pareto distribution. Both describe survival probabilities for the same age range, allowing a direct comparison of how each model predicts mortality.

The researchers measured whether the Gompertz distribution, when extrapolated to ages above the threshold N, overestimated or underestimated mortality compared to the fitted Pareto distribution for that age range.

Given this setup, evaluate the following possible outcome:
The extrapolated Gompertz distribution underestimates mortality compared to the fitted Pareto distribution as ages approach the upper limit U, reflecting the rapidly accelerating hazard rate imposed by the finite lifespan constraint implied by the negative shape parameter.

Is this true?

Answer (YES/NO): YES